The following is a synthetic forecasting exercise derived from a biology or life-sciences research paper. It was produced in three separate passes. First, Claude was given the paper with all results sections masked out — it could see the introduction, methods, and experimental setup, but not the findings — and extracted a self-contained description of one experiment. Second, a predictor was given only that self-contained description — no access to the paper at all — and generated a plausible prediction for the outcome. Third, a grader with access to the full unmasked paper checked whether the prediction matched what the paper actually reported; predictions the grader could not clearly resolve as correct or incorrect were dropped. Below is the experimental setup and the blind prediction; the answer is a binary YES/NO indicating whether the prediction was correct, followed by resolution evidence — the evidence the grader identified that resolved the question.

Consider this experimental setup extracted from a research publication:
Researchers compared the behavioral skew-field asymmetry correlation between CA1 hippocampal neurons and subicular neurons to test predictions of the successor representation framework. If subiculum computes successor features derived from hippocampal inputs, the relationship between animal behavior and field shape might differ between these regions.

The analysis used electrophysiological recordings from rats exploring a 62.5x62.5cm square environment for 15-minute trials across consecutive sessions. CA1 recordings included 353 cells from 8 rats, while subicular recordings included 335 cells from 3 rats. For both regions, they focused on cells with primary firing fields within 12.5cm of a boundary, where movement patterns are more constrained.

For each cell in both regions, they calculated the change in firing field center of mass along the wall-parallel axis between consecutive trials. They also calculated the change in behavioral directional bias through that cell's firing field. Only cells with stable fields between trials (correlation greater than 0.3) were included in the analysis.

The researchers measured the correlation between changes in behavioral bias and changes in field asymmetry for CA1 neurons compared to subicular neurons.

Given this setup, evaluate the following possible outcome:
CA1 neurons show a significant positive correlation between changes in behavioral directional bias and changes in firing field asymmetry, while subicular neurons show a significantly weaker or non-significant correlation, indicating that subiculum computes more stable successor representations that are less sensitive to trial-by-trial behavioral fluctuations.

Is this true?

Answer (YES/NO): NO